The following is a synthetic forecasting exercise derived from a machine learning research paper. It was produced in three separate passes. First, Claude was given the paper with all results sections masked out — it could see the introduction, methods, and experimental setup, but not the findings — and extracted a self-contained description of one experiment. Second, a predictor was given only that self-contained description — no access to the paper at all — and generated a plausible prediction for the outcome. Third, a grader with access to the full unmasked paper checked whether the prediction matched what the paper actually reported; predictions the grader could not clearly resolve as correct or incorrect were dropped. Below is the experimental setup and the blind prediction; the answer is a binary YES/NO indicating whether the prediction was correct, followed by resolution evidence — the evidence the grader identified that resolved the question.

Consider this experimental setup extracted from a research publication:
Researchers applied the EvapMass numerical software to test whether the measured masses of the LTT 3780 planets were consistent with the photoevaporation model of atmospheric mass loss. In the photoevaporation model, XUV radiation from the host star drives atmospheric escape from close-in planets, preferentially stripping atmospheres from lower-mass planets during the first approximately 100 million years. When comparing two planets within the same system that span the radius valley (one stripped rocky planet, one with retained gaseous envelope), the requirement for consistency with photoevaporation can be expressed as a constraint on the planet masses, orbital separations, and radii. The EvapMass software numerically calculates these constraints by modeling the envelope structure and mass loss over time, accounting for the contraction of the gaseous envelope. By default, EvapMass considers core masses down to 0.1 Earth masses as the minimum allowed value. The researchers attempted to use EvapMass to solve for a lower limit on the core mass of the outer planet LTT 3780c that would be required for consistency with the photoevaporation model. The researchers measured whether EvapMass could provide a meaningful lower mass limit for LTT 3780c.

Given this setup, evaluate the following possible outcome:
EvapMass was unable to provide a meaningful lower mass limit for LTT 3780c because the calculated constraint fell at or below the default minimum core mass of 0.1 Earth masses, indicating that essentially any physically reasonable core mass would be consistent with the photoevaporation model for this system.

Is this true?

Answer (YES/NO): YES